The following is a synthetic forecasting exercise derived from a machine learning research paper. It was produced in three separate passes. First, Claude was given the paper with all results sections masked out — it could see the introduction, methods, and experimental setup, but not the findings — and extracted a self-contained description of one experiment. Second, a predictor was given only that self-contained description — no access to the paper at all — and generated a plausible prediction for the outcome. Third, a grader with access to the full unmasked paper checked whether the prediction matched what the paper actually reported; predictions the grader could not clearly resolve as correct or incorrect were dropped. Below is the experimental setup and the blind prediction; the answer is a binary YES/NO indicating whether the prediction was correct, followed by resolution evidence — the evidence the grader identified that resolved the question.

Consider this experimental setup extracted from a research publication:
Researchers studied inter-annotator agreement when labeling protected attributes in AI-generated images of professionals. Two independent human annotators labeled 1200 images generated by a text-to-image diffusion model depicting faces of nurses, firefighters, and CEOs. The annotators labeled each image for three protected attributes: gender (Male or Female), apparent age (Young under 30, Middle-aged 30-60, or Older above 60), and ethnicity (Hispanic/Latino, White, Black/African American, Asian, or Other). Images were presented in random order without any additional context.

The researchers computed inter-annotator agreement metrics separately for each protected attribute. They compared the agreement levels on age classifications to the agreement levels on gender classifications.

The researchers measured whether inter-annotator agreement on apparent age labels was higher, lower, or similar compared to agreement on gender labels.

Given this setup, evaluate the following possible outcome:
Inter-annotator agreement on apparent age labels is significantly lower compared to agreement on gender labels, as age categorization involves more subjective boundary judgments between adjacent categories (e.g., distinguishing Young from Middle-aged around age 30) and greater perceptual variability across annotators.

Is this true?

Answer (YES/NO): YES